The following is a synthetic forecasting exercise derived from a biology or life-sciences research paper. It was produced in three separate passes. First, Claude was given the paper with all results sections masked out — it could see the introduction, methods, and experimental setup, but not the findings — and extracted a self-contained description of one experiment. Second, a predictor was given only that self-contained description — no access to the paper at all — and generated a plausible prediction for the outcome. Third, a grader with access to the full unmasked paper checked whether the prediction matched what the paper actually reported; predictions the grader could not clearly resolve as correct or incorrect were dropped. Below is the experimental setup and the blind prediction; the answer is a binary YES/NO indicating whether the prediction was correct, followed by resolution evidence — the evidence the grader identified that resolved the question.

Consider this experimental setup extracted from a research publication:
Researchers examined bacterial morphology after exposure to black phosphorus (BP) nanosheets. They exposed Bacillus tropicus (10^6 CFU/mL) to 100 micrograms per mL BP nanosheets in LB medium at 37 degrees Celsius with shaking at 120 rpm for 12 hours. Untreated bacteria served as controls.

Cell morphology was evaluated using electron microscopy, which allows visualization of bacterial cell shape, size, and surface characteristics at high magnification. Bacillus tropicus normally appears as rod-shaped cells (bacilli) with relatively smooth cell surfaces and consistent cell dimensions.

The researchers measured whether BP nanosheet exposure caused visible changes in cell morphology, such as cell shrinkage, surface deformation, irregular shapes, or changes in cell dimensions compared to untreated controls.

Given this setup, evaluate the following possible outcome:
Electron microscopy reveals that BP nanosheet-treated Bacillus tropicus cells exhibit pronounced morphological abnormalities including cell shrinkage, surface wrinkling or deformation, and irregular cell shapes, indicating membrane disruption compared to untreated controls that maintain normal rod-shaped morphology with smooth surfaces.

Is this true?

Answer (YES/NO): NO